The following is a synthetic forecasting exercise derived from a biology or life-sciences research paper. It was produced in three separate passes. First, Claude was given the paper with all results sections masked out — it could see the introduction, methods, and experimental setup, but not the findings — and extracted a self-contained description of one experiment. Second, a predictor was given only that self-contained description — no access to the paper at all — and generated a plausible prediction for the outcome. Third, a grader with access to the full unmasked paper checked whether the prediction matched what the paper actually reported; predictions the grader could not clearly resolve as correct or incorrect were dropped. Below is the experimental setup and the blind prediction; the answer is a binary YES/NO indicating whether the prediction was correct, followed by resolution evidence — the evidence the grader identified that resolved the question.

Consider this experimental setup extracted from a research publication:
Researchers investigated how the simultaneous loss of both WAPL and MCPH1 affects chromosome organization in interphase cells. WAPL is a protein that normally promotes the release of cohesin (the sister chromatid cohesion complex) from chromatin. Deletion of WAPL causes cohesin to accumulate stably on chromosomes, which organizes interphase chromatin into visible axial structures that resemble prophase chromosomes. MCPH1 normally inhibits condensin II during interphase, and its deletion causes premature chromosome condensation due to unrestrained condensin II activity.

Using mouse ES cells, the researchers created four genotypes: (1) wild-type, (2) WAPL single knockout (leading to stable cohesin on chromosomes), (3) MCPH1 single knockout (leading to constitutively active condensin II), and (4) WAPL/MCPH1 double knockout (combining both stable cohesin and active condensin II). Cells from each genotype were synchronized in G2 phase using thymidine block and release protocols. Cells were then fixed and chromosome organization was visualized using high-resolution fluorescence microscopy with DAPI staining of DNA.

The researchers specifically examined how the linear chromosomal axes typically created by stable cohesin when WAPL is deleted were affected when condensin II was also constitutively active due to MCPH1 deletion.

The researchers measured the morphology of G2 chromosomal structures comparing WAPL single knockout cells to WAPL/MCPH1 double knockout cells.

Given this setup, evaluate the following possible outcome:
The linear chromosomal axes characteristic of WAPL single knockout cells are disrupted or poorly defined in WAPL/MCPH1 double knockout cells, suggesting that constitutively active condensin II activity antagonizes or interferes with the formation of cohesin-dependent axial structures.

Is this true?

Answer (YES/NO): NO